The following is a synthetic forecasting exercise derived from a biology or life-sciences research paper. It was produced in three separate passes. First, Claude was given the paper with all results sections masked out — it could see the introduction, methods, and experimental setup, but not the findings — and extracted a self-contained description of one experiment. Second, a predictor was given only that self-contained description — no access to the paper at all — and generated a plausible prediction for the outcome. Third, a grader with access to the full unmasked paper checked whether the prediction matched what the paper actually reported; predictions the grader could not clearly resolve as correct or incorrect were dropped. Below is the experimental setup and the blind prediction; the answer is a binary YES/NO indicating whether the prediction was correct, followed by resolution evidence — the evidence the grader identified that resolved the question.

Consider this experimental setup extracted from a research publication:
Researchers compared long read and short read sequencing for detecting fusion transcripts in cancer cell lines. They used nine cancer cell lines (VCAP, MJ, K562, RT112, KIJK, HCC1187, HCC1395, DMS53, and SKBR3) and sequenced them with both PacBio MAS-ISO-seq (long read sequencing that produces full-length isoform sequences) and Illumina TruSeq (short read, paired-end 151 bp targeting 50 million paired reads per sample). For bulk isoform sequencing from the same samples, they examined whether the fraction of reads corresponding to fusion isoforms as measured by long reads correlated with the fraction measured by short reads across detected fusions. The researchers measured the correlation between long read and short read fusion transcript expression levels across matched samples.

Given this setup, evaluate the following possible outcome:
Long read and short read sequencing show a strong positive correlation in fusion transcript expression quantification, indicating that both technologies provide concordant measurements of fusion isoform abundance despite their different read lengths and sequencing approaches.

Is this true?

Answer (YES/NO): NO